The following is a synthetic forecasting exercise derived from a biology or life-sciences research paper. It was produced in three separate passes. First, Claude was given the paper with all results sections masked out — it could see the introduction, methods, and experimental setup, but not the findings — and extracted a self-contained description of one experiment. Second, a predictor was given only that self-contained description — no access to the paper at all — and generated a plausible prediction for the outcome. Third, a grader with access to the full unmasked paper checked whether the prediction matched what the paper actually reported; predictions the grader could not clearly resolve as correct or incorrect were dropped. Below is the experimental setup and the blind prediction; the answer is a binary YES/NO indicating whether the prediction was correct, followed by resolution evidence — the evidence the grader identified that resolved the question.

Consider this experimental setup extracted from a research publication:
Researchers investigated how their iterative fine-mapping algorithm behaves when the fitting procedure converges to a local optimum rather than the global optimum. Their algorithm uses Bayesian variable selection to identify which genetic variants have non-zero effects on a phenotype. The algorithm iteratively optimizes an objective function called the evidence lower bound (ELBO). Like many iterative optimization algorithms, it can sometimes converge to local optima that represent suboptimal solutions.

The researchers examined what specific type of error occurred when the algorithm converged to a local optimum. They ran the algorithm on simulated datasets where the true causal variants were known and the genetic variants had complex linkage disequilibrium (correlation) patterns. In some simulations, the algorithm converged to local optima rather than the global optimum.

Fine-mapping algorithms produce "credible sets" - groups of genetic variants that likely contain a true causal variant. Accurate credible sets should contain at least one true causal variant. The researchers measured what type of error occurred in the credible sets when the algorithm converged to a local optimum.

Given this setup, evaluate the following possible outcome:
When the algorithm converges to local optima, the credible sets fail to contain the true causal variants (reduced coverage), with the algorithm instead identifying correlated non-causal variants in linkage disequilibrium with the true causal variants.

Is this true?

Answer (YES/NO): NO